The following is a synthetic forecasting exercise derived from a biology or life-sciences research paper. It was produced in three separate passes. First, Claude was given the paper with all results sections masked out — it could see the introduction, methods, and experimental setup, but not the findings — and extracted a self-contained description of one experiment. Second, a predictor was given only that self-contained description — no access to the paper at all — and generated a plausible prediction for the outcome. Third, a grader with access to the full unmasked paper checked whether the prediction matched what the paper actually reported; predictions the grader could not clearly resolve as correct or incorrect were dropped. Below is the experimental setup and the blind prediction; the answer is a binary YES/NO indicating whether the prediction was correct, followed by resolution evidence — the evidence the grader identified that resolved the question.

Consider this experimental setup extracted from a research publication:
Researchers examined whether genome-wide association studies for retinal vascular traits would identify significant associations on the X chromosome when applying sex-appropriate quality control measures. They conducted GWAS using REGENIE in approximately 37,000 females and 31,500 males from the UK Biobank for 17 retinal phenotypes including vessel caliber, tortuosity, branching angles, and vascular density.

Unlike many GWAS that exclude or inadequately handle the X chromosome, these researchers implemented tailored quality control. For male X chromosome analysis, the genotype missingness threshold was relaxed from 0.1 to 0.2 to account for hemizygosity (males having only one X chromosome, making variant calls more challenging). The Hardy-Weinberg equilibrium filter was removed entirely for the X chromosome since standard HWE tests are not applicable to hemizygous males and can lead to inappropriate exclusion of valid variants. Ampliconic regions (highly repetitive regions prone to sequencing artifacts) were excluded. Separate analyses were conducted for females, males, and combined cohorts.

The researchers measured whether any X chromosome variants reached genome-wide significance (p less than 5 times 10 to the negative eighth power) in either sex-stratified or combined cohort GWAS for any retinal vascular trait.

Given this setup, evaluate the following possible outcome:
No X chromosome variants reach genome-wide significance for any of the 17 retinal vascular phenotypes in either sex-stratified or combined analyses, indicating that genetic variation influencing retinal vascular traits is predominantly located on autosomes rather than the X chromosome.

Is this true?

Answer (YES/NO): NO